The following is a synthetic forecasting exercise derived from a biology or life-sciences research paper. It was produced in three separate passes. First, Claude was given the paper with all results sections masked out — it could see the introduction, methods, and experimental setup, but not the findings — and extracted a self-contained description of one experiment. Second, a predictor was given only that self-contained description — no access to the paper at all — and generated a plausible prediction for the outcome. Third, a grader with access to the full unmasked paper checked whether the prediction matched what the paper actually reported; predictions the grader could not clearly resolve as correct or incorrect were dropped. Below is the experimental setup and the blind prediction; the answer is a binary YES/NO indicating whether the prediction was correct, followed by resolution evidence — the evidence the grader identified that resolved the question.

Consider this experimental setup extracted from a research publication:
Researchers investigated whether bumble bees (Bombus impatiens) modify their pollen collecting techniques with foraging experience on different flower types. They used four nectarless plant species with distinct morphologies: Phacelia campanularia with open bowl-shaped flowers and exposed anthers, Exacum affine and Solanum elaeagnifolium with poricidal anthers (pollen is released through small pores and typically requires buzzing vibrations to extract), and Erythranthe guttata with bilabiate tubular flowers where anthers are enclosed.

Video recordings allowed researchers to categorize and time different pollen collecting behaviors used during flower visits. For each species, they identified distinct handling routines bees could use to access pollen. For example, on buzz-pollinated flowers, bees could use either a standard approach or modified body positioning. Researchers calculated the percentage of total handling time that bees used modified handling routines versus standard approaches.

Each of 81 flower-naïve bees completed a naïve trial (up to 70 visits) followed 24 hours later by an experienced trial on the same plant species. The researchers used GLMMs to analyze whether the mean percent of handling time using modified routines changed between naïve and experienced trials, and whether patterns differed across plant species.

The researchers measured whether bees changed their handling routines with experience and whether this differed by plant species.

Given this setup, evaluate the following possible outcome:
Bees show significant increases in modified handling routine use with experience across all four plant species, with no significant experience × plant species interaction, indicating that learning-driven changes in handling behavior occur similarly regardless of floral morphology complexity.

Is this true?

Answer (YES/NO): NO